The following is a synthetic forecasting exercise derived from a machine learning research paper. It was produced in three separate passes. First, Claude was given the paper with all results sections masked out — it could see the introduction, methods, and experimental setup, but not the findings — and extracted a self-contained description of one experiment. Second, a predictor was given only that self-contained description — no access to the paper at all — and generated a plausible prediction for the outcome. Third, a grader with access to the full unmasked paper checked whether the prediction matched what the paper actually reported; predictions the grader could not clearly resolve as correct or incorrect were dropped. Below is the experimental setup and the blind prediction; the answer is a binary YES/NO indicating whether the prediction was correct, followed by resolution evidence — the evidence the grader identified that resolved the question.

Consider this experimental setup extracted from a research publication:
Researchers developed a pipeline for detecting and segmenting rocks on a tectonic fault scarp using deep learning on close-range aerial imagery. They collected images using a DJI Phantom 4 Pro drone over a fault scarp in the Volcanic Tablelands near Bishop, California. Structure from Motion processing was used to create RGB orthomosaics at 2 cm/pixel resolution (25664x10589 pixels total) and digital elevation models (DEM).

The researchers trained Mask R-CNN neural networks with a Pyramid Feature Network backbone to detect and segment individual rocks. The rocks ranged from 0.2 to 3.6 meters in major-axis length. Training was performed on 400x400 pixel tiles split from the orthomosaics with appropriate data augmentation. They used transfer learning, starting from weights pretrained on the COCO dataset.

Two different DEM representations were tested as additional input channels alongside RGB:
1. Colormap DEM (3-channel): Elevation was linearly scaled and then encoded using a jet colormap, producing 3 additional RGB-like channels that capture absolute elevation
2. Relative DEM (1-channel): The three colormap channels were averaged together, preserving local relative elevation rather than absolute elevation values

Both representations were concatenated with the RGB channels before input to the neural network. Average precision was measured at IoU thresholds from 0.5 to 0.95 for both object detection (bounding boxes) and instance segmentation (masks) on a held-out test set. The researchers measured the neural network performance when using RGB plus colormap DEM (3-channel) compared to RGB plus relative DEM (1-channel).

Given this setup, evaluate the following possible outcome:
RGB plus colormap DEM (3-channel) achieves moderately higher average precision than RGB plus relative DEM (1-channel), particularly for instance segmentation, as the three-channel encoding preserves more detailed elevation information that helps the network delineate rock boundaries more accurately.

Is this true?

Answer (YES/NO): NO